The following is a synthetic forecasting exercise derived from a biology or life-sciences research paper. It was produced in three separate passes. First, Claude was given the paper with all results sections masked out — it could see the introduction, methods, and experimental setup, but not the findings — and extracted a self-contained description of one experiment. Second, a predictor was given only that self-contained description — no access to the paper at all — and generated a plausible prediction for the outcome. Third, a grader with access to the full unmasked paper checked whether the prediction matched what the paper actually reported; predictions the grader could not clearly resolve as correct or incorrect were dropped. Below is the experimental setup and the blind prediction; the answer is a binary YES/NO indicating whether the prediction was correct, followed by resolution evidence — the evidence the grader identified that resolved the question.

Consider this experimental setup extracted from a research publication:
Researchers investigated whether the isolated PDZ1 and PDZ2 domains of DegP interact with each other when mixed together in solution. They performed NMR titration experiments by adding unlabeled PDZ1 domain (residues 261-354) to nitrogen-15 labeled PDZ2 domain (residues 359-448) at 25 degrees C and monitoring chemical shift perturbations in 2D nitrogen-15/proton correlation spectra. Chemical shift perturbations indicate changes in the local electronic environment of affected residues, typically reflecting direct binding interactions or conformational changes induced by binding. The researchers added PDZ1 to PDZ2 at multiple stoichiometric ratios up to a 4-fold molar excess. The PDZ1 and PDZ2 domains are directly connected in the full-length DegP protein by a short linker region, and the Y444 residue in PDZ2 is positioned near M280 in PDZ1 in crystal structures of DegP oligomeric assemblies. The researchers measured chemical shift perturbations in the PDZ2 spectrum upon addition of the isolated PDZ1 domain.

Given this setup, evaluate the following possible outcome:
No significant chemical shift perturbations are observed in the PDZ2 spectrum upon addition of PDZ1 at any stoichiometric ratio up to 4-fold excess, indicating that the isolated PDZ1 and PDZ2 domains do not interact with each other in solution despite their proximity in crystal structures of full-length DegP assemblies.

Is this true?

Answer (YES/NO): NO